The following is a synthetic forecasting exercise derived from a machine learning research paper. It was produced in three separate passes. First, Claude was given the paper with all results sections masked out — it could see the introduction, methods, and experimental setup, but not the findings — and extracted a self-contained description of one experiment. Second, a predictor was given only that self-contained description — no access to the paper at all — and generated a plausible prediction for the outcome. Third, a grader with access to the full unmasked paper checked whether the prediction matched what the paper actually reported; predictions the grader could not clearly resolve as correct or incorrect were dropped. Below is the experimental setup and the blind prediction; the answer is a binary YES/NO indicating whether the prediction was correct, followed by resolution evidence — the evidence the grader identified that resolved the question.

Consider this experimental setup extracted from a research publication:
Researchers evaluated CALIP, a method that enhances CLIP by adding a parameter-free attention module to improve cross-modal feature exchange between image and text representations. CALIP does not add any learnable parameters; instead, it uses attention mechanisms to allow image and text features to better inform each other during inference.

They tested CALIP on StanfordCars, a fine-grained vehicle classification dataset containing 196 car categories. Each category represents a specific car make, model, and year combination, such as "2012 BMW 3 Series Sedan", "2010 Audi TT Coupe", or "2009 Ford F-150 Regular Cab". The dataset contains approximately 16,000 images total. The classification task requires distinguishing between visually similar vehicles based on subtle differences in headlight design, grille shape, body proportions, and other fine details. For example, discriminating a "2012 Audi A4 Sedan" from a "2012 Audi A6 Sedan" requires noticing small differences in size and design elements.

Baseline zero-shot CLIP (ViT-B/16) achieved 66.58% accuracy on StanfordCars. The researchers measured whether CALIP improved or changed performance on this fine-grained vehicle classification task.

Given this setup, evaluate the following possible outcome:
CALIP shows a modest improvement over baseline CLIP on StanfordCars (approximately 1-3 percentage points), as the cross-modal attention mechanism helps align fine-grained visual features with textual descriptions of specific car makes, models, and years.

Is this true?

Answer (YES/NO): NO